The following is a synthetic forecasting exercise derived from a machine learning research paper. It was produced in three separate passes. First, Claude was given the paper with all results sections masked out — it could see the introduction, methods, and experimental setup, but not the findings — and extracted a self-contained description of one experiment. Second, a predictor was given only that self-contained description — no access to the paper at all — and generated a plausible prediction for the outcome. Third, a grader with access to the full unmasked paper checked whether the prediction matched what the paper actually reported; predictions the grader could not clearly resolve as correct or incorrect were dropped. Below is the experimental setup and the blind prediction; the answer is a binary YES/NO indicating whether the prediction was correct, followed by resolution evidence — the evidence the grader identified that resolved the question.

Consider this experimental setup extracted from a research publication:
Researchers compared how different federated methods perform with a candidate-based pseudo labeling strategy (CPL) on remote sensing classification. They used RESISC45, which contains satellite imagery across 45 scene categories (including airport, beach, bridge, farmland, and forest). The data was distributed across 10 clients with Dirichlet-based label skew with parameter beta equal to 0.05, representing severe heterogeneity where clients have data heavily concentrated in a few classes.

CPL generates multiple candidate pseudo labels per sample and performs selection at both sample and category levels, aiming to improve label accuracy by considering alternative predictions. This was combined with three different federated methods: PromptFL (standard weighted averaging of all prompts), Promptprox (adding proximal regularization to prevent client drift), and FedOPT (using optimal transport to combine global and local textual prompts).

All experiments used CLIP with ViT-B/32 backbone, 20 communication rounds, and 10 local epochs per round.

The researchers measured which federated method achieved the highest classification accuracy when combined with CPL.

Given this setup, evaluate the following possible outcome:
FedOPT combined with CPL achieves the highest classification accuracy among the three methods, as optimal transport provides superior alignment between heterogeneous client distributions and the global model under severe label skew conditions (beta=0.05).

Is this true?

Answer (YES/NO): NO